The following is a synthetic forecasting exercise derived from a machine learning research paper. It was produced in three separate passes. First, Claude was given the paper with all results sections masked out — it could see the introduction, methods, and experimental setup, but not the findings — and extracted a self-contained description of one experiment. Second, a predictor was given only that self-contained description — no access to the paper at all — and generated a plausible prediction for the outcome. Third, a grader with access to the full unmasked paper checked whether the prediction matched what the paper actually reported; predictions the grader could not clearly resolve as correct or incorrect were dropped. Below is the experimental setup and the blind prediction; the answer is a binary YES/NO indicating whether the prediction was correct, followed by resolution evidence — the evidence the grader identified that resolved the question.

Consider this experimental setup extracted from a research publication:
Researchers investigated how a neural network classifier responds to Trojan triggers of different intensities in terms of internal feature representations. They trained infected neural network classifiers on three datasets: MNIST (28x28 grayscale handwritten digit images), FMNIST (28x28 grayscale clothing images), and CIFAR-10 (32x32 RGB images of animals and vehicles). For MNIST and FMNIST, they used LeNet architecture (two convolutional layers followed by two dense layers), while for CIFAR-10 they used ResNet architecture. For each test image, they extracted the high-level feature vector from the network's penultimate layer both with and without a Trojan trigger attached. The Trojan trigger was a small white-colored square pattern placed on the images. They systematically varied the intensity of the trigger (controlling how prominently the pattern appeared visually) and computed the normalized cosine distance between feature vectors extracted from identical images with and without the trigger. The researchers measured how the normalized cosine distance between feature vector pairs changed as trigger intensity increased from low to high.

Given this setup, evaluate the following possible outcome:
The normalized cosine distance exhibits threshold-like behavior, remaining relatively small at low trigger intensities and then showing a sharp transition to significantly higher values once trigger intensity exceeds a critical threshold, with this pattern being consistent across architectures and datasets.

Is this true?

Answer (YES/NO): YES